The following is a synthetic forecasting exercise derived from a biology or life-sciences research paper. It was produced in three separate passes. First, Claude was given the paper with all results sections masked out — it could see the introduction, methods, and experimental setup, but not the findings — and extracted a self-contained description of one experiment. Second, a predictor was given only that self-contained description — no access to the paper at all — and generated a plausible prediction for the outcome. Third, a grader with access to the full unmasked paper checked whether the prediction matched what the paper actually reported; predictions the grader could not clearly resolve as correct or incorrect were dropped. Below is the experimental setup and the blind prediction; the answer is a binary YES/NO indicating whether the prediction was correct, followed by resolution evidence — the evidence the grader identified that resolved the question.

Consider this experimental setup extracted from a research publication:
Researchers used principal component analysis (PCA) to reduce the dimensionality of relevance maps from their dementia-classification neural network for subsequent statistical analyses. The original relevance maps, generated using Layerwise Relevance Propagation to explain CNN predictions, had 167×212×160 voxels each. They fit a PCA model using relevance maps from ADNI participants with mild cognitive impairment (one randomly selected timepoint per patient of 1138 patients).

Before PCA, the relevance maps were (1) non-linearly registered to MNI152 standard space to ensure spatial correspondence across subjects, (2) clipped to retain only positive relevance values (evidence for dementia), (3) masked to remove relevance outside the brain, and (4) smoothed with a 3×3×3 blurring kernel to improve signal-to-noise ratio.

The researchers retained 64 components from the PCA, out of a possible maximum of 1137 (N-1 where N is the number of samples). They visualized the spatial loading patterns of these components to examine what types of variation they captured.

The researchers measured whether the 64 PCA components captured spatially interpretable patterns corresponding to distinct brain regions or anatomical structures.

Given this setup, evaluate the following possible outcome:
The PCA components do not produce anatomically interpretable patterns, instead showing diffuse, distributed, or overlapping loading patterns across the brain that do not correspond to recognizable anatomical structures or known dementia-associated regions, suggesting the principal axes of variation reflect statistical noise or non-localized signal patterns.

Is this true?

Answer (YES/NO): NO